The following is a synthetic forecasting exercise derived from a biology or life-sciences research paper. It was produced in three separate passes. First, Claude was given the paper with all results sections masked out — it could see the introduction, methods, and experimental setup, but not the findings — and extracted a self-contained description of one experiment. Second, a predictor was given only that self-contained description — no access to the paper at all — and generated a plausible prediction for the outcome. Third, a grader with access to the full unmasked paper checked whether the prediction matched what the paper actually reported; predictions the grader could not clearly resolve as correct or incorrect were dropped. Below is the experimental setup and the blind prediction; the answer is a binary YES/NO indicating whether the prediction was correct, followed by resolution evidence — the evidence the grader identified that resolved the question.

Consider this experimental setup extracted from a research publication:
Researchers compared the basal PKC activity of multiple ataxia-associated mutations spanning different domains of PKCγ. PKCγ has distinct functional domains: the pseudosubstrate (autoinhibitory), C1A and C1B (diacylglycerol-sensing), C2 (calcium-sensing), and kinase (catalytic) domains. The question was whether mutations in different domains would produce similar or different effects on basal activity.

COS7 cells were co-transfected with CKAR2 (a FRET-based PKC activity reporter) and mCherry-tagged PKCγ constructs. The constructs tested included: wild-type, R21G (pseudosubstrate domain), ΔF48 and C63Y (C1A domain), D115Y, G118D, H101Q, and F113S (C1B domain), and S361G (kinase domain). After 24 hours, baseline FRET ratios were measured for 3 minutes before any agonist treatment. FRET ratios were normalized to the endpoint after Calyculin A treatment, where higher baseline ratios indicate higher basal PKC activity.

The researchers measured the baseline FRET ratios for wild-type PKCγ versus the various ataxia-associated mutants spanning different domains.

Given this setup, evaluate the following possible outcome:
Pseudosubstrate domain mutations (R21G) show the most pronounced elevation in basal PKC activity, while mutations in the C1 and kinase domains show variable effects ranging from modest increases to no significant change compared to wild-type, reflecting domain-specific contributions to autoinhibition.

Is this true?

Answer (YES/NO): NO